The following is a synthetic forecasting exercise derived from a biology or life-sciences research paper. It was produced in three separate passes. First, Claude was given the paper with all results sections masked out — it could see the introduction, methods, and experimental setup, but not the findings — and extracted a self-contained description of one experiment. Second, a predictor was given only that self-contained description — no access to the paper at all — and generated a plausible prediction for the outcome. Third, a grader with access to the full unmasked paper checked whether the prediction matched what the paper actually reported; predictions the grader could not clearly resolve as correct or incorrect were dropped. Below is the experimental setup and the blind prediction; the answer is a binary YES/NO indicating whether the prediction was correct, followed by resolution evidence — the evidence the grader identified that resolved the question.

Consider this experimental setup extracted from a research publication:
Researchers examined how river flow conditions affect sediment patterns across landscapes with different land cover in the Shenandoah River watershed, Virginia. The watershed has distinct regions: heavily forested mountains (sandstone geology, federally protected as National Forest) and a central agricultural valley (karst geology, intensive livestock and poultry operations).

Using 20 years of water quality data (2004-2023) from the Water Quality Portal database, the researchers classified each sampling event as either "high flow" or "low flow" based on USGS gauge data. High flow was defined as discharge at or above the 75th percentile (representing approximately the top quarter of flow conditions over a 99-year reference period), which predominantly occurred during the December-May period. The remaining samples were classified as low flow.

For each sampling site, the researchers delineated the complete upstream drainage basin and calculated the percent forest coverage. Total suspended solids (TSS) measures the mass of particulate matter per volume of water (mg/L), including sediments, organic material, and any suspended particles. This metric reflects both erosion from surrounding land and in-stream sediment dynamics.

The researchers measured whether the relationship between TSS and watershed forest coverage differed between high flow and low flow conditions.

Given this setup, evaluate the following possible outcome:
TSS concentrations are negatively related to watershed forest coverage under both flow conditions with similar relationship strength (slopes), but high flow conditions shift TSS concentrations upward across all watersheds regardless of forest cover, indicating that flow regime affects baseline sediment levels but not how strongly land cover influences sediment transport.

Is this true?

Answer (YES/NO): NO